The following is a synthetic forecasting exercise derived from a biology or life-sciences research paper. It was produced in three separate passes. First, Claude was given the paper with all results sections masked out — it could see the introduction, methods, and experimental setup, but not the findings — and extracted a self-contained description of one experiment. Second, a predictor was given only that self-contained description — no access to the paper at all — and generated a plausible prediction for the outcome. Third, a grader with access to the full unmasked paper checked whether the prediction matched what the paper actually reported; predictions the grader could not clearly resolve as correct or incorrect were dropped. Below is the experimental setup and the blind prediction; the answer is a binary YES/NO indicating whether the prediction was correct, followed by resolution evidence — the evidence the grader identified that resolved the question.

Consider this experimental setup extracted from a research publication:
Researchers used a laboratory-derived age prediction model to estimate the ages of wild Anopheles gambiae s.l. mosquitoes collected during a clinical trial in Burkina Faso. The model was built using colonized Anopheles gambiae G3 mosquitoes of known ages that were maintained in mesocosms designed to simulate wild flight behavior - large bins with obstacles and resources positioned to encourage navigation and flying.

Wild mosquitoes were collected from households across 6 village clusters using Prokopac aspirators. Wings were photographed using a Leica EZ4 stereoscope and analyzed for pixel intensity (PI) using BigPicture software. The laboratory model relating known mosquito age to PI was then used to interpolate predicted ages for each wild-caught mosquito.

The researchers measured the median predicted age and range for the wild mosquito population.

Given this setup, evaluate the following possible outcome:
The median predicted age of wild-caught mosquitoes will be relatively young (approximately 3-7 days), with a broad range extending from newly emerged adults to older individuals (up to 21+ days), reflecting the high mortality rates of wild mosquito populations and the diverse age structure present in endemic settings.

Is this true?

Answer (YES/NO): NO